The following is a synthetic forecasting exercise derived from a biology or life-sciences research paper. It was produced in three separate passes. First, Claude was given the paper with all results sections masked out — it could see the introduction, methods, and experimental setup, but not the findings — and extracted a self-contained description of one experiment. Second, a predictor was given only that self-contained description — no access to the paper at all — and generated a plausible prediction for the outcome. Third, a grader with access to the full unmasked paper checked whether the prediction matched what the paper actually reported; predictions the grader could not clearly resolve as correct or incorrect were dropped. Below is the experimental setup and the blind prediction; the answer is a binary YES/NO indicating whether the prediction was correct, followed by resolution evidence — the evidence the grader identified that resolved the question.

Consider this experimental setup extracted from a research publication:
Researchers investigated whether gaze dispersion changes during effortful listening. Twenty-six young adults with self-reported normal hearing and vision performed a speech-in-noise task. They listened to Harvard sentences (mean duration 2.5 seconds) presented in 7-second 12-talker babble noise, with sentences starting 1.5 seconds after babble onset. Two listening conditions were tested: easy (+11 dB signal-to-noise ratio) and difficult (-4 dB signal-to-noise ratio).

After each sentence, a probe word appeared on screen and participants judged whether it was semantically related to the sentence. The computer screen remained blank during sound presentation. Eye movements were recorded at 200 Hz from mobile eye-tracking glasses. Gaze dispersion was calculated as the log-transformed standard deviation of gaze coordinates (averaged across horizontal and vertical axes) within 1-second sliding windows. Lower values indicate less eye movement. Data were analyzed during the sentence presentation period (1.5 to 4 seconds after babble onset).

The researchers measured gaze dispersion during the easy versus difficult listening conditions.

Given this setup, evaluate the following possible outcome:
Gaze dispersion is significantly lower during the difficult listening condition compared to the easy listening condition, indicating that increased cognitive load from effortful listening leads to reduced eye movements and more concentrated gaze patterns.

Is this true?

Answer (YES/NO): YES